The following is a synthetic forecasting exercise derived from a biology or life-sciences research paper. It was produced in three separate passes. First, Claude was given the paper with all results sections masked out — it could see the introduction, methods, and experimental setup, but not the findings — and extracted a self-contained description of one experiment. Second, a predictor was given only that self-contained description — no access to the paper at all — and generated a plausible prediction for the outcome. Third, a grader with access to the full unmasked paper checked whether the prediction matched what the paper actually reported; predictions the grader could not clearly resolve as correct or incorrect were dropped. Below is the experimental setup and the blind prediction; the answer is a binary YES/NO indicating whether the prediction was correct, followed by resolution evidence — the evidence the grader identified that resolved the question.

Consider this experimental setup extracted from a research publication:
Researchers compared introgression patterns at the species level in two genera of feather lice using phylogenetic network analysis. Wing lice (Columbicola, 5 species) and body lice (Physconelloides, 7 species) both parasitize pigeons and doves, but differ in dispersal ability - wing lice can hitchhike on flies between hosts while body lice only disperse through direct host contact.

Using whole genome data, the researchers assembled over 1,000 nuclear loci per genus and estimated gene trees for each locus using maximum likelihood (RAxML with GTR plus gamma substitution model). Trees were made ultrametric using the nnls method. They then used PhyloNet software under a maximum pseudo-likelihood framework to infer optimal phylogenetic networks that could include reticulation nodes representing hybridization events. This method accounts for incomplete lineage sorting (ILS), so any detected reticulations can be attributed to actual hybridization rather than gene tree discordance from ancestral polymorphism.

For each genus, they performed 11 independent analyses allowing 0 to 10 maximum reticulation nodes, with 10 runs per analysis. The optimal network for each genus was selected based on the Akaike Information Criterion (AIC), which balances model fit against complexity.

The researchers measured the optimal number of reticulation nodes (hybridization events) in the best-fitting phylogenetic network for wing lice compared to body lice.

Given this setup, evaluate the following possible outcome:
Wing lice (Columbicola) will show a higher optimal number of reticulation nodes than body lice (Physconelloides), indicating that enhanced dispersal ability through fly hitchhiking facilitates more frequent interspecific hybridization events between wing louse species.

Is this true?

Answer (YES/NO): YES